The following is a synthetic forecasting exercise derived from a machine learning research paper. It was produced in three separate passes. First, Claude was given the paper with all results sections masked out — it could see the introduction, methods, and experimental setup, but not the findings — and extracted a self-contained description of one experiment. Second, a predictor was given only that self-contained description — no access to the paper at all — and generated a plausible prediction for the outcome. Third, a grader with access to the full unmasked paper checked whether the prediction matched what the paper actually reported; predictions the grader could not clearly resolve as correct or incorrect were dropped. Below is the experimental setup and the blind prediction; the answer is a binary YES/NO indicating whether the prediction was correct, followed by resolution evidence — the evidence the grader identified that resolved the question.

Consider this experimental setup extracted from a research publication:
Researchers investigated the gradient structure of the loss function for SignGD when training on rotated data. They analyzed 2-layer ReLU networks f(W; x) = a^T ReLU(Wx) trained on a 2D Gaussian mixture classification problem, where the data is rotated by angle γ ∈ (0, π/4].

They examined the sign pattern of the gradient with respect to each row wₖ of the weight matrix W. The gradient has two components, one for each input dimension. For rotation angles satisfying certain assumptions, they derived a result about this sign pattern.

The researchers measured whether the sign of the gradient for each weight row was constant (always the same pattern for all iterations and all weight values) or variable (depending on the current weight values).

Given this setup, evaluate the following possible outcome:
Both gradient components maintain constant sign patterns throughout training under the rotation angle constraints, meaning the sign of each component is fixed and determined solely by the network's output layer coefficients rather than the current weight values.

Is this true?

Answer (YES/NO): YES